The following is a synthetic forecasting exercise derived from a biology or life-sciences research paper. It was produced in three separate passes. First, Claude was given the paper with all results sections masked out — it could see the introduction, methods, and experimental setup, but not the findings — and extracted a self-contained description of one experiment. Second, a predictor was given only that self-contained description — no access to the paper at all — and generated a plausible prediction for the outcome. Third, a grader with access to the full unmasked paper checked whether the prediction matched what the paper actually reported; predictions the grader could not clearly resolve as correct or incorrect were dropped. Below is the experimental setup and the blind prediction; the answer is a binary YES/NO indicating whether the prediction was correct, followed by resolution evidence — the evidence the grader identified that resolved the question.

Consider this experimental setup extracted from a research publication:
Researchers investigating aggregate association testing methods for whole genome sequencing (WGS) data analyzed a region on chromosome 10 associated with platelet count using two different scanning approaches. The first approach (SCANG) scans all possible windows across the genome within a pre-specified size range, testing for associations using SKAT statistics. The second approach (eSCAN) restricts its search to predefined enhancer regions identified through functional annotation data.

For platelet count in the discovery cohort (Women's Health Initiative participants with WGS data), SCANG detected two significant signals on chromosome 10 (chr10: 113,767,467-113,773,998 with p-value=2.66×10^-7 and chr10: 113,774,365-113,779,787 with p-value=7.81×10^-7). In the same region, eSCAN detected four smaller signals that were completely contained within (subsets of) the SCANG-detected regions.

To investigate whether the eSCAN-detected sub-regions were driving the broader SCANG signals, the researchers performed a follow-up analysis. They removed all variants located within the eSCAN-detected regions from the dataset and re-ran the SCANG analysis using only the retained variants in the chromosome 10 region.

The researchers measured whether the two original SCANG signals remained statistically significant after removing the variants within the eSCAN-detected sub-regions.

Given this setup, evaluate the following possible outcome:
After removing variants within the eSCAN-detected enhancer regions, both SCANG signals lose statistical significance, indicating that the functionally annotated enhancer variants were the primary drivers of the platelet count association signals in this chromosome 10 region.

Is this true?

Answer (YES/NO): YES